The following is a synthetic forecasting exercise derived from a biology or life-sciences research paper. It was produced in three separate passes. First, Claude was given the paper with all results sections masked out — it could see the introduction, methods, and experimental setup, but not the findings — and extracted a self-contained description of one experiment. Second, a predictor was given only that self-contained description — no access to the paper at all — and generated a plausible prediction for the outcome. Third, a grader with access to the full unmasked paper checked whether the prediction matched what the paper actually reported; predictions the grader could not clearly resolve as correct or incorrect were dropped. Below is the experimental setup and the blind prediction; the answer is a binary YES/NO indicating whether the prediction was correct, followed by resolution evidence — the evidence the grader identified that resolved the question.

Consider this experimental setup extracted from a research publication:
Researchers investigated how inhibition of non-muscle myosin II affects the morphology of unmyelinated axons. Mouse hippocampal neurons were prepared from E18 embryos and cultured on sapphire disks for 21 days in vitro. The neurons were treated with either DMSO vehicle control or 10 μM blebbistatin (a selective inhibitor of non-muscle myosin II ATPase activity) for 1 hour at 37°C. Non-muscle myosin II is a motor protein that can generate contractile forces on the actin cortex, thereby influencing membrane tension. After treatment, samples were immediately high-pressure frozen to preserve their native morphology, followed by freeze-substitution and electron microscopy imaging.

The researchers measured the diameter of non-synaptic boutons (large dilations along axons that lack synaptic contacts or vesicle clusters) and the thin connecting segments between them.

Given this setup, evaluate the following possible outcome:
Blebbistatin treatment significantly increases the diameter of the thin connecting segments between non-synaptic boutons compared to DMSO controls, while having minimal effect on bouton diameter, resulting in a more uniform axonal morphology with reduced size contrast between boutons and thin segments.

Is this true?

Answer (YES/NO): NO